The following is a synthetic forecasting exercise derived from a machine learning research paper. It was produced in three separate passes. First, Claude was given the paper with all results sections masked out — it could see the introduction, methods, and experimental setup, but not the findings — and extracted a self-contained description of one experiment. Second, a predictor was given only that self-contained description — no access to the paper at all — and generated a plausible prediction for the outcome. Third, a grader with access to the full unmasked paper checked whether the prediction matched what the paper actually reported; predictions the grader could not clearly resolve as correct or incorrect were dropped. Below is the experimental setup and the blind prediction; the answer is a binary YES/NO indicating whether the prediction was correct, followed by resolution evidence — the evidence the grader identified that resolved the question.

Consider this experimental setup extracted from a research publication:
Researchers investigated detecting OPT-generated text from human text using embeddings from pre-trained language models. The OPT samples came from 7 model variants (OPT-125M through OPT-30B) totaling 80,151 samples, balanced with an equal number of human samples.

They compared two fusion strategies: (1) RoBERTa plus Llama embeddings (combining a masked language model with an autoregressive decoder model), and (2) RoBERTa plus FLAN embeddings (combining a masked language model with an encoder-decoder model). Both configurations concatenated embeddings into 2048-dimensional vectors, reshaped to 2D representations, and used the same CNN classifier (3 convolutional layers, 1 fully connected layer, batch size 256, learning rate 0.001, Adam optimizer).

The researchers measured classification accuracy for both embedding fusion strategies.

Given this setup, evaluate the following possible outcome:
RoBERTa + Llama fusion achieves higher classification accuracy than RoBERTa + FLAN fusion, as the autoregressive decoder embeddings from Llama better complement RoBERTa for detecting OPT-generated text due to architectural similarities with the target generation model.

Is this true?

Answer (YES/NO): NO